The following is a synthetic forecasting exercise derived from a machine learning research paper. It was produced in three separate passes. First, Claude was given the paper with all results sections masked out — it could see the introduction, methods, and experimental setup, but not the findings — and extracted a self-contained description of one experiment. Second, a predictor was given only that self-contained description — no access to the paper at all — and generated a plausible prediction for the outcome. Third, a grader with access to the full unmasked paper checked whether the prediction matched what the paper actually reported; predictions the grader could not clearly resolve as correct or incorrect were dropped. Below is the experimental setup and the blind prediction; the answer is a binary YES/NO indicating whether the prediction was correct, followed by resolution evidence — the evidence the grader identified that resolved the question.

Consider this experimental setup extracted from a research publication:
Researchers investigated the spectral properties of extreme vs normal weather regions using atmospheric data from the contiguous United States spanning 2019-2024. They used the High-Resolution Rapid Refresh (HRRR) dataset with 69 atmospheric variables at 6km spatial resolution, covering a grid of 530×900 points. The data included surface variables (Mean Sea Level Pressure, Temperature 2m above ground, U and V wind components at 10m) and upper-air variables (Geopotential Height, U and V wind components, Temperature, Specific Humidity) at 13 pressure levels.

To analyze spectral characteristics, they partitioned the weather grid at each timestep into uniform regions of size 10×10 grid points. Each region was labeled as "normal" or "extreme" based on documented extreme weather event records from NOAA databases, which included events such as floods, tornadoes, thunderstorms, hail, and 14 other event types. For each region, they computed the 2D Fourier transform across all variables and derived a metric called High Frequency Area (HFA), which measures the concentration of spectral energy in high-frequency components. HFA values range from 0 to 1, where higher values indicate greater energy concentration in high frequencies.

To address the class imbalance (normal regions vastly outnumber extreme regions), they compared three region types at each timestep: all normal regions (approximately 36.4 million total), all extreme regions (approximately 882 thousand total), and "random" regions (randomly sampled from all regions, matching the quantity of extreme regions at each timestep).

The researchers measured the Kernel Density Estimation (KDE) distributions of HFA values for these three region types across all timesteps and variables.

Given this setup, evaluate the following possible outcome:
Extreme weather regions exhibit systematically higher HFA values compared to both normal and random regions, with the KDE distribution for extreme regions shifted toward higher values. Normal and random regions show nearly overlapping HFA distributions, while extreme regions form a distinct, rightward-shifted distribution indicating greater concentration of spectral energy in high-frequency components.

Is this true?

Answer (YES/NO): YES